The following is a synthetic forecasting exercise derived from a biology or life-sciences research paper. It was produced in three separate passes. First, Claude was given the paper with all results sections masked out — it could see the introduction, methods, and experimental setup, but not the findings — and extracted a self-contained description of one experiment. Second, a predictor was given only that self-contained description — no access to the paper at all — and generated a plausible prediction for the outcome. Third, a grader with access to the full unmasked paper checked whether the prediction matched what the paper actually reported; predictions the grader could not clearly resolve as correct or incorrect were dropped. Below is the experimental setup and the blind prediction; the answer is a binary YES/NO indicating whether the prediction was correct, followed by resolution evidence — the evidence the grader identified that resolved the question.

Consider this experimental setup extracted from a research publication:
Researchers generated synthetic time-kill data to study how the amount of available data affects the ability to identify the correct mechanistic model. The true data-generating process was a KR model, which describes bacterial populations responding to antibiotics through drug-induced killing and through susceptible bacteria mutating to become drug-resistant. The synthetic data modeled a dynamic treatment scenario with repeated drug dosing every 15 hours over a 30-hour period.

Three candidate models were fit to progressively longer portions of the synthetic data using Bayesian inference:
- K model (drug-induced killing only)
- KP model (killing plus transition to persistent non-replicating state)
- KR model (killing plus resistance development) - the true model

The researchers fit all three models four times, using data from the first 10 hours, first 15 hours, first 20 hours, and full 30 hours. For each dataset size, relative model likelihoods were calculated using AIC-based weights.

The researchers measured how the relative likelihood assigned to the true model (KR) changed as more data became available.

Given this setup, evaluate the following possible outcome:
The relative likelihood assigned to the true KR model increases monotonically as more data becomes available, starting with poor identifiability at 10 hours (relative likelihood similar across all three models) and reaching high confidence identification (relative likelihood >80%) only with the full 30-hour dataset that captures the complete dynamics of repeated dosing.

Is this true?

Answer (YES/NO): NO